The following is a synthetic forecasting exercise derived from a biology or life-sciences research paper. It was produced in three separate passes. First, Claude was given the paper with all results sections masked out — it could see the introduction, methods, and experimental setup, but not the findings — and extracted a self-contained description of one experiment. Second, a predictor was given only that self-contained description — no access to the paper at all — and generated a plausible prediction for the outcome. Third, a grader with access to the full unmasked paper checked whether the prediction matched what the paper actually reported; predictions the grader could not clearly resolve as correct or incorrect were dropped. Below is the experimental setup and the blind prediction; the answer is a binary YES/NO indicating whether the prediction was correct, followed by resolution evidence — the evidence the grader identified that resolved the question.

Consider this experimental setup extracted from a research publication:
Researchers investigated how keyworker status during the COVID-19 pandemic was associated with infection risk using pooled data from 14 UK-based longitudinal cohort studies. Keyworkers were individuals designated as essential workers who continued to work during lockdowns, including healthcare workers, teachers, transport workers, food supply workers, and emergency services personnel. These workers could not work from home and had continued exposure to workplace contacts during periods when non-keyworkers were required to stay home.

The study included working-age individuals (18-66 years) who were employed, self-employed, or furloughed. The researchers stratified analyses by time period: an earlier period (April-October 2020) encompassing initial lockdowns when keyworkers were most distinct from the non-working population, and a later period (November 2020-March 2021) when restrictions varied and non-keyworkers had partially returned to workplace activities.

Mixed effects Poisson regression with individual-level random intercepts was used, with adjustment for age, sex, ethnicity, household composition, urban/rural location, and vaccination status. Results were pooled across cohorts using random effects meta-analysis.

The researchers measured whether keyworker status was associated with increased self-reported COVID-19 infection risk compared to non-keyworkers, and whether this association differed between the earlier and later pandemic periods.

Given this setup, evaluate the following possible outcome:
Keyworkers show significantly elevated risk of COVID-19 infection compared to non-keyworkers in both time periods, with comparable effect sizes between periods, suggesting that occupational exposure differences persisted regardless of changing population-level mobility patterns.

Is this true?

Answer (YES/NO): NO